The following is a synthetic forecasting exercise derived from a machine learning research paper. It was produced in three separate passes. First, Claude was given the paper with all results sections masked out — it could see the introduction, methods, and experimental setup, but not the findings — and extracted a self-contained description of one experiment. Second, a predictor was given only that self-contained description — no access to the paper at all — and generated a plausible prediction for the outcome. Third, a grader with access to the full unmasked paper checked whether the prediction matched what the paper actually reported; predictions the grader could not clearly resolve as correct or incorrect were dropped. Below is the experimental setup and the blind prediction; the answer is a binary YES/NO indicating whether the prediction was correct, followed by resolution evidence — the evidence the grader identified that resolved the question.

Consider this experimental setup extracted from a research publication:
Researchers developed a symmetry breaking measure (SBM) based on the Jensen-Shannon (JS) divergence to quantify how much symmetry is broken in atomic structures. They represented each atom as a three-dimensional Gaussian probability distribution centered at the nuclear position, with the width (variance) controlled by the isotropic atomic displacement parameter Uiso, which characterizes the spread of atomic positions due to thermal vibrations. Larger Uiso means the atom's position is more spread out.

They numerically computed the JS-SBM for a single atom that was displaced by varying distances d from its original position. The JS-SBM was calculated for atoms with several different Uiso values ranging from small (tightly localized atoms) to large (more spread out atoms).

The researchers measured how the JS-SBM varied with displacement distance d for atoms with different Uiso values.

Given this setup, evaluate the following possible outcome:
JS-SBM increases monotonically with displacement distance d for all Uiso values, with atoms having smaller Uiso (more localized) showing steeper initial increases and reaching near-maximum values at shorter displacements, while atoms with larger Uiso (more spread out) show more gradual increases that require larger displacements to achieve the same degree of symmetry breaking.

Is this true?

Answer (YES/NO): YES